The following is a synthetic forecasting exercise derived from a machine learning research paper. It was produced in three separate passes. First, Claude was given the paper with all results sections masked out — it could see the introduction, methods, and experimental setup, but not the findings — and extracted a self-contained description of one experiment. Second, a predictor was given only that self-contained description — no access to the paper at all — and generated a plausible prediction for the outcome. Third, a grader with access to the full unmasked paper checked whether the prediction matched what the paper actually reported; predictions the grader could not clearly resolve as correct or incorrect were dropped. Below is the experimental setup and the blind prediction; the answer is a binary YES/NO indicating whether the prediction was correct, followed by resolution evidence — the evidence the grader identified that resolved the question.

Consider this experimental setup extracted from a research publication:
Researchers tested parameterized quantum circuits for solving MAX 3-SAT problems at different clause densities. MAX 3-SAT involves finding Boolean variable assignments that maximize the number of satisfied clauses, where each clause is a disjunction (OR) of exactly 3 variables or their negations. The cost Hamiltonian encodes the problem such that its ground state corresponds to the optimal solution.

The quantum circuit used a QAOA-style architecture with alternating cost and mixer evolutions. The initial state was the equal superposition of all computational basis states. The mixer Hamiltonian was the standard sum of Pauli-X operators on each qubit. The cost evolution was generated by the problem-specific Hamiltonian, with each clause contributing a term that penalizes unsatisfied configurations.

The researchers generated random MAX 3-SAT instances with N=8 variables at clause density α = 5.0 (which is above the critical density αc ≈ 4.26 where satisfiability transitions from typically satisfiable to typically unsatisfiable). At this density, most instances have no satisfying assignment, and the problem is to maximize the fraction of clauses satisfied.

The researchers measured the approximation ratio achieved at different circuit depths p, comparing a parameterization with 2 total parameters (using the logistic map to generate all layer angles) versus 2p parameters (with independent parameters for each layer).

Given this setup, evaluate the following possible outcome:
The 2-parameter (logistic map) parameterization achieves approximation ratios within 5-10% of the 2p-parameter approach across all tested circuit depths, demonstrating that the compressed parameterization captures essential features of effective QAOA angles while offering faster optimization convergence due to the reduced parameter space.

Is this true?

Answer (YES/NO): NO